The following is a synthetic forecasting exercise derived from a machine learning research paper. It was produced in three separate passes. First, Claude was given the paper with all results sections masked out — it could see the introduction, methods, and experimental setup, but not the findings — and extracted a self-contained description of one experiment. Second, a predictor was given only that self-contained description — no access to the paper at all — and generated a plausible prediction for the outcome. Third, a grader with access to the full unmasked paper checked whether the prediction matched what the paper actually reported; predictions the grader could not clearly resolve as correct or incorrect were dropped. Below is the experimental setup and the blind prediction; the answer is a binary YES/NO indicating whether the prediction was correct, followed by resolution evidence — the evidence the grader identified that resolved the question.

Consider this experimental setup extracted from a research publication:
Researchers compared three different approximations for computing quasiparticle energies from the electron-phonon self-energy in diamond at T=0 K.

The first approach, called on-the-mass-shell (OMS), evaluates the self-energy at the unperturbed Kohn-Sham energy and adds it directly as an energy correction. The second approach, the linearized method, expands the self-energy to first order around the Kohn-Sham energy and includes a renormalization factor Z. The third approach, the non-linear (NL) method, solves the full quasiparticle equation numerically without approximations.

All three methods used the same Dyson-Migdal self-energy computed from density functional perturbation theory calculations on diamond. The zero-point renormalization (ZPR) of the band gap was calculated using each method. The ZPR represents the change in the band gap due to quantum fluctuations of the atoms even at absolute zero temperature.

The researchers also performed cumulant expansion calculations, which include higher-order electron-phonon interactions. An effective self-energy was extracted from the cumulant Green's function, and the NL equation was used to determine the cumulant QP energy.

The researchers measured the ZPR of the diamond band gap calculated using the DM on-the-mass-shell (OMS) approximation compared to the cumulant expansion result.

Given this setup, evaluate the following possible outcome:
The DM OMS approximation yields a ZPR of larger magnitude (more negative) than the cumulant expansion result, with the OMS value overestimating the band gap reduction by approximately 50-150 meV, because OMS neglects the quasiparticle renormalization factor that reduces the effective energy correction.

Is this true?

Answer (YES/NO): NO